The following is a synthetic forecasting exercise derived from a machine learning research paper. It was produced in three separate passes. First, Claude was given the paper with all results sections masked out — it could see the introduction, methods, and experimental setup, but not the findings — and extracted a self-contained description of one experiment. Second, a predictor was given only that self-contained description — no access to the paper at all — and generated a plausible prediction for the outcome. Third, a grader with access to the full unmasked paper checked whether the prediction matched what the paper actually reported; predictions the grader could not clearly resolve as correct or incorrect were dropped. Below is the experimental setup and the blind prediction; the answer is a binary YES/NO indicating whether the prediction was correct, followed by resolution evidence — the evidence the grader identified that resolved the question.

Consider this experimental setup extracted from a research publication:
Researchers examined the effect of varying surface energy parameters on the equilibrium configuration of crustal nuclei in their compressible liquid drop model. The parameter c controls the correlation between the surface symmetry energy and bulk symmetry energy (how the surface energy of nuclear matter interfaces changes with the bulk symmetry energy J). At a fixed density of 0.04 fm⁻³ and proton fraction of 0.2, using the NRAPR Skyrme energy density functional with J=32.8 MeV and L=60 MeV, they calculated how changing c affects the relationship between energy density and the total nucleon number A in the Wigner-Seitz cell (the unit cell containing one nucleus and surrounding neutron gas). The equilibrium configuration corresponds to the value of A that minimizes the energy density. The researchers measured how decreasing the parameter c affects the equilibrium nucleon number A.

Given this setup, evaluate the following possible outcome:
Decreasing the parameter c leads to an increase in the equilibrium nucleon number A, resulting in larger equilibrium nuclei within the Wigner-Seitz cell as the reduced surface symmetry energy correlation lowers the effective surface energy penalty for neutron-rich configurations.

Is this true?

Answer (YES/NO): YES